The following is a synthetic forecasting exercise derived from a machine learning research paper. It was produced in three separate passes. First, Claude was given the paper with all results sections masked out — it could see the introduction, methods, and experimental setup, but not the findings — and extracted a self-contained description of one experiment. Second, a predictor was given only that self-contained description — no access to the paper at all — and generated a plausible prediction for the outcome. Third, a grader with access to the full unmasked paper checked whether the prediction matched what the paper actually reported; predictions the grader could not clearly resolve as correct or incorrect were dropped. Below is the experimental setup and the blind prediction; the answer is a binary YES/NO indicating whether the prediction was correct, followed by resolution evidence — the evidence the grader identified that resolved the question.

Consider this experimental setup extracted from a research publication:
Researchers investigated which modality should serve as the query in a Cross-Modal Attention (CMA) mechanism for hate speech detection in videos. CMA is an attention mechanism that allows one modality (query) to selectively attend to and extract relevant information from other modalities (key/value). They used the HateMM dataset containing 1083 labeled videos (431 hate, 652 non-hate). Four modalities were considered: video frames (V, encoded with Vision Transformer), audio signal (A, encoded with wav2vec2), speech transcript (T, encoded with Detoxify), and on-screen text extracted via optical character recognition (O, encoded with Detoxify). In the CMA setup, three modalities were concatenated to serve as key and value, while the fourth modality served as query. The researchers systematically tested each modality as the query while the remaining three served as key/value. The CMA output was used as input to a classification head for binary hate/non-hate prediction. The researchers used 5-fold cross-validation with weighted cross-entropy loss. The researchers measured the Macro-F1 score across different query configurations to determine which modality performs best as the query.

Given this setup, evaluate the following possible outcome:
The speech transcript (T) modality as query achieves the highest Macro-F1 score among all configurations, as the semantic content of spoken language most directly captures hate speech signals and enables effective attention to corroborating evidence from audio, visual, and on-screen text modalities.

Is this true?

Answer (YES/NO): NO